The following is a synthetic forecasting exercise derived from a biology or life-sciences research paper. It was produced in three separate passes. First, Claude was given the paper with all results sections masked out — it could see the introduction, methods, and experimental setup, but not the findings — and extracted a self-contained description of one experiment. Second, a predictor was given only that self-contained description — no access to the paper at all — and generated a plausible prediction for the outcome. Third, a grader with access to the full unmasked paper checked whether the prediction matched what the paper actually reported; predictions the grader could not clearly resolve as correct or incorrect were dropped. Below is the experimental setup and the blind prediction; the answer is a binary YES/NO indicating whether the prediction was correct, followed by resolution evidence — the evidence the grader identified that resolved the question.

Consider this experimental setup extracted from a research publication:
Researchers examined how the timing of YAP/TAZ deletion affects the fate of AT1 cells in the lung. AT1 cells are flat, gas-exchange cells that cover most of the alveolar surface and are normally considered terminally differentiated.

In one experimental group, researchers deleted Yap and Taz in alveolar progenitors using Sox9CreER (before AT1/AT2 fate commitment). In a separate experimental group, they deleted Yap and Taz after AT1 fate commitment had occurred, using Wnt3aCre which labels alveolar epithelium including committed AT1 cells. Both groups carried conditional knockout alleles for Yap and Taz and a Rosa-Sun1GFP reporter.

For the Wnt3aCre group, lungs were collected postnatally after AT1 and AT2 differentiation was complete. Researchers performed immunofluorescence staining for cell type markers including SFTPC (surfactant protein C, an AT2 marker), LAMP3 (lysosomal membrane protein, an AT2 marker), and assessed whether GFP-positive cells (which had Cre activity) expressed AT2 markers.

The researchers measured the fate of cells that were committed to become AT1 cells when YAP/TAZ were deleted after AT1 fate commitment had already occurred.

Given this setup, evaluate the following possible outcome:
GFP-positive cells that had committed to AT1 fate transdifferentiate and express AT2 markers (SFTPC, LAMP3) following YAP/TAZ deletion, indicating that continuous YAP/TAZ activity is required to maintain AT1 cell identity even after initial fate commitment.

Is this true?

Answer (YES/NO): YES